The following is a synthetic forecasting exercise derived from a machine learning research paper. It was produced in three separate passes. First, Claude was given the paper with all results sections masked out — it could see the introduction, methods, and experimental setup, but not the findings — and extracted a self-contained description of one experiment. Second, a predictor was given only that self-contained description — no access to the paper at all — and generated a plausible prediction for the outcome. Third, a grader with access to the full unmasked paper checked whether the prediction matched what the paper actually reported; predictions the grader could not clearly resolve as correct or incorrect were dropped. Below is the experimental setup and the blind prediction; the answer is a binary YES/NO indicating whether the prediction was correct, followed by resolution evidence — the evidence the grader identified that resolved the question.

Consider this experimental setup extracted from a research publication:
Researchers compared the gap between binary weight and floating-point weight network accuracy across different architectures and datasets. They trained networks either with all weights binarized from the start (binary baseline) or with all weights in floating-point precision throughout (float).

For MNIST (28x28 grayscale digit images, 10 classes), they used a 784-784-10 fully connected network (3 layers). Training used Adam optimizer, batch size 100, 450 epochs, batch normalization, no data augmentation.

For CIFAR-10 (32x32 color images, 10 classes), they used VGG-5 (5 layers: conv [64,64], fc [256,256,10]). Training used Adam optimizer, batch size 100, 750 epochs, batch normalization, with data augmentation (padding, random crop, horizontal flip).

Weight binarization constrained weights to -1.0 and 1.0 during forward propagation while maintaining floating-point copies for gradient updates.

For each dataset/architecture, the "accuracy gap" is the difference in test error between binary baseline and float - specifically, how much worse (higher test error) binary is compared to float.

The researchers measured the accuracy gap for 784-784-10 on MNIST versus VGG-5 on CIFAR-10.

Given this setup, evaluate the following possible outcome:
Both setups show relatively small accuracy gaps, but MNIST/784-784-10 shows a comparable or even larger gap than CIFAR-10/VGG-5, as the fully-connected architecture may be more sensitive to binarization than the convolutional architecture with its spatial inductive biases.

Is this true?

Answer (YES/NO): NO